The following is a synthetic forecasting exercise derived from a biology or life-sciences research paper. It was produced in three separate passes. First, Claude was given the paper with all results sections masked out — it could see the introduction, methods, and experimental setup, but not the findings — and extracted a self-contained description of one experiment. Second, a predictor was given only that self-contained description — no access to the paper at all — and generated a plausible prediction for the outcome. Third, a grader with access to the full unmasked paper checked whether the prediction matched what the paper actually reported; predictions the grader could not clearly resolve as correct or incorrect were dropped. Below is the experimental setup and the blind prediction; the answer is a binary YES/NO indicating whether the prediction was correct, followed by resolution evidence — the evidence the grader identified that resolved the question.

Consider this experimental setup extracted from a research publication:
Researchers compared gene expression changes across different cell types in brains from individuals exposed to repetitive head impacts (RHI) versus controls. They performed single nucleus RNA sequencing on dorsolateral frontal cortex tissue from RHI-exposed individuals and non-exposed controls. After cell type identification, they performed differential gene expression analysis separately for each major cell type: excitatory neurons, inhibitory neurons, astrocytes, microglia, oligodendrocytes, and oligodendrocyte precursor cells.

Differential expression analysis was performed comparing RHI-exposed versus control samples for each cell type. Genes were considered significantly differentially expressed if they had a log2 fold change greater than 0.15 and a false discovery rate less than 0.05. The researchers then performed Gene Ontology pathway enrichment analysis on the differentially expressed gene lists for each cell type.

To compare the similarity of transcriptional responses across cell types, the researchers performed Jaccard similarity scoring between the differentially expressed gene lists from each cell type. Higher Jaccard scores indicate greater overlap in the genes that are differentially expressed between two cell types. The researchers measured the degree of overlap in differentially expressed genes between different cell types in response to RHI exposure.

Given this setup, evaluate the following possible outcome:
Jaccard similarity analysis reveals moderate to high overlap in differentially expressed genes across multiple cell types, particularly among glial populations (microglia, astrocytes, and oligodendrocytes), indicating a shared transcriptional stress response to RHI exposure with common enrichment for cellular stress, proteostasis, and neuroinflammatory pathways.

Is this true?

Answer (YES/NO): NO